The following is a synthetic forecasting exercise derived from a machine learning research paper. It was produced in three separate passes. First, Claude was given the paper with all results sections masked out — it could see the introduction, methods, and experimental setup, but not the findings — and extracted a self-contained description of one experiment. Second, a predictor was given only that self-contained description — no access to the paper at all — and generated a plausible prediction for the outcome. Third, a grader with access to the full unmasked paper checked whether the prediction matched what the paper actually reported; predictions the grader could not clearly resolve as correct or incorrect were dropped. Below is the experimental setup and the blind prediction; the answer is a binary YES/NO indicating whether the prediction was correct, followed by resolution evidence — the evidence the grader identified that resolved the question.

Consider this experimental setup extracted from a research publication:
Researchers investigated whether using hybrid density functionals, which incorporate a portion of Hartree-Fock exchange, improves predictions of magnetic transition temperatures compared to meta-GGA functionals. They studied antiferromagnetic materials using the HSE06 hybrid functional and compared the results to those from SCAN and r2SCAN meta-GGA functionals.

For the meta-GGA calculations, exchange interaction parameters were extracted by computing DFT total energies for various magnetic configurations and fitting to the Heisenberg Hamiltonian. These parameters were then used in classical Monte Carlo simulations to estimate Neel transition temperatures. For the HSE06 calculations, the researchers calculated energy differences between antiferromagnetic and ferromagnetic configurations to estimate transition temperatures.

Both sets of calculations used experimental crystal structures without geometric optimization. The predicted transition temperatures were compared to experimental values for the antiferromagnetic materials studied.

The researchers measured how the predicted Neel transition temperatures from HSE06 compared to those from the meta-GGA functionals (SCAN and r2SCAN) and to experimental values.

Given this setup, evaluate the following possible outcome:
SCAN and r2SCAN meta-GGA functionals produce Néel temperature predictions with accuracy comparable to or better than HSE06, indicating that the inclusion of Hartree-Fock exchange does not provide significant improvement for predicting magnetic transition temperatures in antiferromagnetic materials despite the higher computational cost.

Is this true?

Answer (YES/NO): YES